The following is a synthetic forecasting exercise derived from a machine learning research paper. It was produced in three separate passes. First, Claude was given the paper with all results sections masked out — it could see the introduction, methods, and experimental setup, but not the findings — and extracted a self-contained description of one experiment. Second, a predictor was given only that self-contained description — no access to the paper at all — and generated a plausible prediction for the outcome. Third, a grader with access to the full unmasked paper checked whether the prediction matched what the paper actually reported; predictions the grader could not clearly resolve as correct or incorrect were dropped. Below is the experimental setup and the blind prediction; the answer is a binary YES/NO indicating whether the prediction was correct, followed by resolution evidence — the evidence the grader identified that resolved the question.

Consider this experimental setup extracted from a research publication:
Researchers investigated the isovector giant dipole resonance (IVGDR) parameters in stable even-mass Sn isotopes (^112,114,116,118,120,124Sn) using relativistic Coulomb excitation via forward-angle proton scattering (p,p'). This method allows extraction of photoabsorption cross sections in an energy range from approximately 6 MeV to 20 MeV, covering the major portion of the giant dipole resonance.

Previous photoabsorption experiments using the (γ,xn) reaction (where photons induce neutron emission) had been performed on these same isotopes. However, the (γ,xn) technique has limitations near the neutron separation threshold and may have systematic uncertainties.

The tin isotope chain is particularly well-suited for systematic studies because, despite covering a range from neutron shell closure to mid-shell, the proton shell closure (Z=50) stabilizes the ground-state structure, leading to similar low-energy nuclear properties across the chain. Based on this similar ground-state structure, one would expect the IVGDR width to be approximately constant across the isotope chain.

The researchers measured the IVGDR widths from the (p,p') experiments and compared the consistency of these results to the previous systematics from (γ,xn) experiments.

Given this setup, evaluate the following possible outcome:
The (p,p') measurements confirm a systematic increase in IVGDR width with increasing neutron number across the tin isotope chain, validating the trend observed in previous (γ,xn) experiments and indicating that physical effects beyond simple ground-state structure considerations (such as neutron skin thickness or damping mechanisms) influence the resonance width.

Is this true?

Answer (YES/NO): NO